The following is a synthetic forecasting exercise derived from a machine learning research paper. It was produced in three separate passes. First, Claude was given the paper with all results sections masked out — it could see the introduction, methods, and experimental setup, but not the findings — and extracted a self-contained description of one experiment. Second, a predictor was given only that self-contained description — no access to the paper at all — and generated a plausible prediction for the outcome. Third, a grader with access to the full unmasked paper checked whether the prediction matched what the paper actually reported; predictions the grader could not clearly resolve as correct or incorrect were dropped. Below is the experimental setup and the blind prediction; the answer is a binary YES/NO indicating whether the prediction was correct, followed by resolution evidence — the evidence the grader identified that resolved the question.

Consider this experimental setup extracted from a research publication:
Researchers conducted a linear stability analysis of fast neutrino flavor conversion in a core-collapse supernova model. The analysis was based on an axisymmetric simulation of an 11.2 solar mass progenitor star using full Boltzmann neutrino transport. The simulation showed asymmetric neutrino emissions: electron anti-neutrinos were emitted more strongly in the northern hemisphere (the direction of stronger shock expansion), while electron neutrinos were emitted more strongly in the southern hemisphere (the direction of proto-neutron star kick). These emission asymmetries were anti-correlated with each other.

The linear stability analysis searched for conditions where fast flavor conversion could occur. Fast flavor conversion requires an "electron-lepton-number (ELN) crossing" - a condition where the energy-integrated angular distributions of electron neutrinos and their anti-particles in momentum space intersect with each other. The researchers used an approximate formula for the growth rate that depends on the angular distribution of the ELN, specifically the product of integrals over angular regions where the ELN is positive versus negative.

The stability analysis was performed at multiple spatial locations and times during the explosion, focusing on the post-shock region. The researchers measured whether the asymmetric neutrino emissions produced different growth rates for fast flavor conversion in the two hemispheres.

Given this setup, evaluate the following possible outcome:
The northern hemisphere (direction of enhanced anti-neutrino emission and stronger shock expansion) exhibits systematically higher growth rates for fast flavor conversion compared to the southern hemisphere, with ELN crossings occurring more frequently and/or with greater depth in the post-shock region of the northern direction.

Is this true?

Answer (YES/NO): YES